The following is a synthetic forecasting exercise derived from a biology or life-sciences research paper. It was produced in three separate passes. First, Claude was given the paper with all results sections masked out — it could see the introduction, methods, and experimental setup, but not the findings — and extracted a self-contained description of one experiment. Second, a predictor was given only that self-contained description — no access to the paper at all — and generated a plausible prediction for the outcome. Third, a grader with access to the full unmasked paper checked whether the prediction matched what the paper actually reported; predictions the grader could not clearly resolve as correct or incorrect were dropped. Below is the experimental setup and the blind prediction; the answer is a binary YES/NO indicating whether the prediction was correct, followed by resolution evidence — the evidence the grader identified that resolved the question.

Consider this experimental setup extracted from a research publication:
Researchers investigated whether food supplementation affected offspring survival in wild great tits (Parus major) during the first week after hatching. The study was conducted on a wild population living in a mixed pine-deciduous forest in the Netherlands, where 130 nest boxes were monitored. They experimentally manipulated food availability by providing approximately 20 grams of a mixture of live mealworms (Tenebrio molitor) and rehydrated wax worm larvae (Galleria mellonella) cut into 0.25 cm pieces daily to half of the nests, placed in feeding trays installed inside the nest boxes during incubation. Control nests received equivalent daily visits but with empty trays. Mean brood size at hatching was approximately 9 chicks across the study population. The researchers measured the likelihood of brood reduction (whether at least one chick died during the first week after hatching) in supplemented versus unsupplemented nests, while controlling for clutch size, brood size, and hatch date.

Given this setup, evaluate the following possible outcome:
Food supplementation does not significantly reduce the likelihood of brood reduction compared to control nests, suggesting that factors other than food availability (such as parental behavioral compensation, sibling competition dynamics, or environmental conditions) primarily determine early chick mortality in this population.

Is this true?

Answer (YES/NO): NO